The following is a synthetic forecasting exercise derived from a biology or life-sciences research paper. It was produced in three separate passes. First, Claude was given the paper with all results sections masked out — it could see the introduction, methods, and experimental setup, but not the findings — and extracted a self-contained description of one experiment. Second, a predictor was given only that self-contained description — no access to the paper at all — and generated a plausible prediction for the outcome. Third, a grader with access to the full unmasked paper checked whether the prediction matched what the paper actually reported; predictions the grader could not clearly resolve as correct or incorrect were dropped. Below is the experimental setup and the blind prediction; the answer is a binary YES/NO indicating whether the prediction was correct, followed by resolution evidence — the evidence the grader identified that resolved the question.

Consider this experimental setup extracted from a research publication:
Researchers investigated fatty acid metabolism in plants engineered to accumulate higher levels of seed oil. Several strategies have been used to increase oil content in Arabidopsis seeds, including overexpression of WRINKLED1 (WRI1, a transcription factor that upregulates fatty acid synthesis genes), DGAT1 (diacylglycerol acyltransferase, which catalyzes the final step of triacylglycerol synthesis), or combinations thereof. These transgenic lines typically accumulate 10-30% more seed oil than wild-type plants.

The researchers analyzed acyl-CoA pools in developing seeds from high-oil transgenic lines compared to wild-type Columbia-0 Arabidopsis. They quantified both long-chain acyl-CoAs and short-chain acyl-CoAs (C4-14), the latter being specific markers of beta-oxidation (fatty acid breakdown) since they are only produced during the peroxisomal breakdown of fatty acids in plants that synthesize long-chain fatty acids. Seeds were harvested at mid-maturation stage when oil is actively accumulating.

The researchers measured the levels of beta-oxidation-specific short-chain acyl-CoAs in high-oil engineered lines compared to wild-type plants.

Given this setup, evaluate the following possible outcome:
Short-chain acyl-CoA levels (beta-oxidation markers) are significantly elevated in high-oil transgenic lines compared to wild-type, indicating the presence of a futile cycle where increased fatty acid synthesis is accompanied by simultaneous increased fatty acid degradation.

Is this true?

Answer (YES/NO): YES